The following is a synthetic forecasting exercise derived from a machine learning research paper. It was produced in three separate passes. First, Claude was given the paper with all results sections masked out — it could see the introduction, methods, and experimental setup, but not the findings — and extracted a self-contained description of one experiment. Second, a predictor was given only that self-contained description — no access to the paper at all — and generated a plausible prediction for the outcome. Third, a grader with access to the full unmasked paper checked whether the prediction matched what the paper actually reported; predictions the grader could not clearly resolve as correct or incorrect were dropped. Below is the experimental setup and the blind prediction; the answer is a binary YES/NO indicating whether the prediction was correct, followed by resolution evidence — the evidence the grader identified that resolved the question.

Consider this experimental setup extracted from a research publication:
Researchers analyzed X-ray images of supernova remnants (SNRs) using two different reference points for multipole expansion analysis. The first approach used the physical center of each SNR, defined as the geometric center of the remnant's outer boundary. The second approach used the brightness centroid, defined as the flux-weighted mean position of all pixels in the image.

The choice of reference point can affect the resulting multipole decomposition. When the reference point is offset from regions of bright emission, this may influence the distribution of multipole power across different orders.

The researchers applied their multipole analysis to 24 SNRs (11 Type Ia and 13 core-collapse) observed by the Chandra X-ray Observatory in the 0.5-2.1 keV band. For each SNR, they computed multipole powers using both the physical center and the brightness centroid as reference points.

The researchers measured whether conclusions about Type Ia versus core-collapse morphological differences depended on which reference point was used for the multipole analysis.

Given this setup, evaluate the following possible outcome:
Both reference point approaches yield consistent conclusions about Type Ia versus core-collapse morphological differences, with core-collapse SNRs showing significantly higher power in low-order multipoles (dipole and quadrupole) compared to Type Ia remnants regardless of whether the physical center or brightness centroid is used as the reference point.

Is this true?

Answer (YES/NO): NO